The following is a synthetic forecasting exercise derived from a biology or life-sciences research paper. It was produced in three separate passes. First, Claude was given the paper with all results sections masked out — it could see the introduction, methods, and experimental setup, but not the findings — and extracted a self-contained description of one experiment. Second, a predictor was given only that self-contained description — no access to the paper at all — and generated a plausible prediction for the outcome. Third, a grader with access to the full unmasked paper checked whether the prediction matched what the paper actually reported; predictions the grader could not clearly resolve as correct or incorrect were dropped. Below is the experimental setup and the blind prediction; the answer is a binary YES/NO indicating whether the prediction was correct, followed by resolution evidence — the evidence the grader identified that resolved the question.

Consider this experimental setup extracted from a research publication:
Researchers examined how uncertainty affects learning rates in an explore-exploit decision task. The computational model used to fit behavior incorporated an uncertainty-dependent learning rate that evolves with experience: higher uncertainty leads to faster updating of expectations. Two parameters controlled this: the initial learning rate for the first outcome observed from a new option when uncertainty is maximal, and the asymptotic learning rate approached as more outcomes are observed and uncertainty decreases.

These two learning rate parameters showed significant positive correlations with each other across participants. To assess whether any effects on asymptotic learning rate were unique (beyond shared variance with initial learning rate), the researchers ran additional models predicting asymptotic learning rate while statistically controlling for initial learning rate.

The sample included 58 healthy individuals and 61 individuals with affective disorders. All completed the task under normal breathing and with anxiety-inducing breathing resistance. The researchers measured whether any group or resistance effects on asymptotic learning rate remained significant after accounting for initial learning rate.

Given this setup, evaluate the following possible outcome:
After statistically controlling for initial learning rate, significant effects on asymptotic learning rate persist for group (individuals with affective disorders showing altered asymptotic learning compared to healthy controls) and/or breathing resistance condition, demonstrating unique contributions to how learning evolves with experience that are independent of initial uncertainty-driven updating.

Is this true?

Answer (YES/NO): YES